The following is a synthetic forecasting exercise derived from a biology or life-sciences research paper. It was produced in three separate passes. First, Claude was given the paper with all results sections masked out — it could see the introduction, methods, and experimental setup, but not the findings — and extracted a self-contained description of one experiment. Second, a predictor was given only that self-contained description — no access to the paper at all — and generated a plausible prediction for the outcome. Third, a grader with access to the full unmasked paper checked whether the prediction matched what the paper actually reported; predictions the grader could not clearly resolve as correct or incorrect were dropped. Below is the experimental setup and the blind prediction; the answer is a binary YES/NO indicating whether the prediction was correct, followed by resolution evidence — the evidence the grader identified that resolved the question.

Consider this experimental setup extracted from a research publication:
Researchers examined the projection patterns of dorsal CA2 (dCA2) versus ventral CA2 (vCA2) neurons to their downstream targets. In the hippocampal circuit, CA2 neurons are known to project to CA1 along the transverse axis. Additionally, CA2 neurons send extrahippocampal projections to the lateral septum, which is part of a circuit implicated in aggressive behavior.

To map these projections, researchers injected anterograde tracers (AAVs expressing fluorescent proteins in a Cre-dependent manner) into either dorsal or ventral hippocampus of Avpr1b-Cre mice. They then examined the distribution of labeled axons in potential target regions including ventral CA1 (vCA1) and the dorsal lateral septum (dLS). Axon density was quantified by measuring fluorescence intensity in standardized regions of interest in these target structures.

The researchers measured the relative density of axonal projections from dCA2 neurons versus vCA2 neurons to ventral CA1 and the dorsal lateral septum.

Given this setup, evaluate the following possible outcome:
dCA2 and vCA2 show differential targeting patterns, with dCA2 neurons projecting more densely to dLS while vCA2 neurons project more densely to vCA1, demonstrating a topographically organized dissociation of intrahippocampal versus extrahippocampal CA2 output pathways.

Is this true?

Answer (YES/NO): NO